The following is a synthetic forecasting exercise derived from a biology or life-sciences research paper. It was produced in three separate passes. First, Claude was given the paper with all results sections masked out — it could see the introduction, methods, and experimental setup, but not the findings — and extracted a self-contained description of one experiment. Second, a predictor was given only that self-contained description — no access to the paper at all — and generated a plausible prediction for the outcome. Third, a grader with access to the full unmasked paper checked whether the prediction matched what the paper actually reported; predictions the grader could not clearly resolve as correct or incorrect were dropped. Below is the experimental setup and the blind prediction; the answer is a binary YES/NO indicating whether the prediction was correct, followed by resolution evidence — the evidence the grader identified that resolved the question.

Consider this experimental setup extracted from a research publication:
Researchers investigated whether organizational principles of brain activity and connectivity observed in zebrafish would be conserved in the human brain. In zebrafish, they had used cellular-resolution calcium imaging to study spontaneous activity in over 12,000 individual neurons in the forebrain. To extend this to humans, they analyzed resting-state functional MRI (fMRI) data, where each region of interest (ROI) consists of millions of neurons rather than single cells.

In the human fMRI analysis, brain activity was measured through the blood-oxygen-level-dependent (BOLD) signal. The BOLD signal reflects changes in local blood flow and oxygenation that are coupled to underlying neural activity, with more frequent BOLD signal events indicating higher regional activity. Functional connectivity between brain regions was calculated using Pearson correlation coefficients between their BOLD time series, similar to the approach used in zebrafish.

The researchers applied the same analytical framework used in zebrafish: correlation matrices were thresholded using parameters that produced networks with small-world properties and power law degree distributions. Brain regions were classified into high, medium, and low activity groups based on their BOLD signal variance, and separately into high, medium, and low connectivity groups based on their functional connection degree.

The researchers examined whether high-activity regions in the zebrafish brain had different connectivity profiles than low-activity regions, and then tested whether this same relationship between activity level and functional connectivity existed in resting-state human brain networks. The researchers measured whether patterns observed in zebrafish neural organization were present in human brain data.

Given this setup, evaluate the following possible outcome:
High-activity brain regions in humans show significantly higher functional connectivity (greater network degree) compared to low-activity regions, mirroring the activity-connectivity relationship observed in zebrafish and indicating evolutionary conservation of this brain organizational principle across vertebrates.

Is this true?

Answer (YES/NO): NO